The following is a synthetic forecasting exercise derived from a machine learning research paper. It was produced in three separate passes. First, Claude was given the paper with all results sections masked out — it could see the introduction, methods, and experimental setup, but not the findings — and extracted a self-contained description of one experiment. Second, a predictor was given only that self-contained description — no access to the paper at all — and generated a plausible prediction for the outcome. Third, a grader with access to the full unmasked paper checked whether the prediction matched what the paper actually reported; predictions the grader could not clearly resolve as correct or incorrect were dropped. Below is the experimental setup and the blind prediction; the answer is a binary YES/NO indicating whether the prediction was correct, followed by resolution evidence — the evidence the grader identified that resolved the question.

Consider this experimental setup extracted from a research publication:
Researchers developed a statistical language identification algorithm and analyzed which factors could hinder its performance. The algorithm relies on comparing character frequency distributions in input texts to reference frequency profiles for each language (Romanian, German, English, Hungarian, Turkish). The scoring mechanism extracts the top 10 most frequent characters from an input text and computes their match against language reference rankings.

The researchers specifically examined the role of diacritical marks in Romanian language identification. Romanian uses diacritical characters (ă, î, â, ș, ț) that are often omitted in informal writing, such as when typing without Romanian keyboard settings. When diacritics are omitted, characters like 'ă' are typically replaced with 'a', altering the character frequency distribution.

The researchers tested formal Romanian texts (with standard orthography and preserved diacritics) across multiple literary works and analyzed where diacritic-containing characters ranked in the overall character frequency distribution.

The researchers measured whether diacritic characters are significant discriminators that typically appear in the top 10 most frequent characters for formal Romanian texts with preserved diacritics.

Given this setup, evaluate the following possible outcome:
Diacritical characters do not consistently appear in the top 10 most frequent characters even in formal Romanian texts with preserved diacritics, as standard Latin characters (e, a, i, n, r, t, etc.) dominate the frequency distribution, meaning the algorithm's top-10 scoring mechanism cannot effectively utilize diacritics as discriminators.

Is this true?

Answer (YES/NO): NO